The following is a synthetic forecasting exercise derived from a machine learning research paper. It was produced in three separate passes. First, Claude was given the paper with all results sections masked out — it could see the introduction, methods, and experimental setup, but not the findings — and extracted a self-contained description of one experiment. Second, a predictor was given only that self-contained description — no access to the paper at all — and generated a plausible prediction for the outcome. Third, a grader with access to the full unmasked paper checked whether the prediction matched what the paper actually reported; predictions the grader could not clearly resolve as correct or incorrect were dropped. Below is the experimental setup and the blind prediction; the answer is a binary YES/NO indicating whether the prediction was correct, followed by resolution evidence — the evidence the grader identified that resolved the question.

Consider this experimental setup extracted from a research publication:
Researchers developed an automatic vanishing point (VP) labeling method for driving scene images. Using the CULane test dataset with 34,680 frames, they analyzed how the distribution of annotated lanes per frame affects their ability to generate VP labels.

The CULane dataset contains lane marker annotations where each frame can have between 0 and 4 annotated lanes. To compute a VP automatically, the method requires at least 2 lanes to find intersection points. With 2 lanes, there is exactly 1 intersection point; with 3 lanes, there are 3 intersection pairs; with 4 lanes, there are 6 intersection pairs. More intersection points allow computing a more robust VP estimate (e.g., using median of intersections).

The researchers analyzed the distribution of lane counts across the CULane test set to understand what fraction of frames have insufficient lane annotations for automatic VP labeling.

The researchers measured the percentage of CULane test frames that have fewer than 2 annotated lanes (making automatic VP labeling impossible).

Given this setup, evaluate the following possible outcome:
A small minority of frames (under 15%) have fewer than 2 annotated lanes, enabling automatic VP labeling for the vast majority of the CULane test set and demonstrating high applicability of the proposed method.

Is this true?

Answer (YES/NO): YES